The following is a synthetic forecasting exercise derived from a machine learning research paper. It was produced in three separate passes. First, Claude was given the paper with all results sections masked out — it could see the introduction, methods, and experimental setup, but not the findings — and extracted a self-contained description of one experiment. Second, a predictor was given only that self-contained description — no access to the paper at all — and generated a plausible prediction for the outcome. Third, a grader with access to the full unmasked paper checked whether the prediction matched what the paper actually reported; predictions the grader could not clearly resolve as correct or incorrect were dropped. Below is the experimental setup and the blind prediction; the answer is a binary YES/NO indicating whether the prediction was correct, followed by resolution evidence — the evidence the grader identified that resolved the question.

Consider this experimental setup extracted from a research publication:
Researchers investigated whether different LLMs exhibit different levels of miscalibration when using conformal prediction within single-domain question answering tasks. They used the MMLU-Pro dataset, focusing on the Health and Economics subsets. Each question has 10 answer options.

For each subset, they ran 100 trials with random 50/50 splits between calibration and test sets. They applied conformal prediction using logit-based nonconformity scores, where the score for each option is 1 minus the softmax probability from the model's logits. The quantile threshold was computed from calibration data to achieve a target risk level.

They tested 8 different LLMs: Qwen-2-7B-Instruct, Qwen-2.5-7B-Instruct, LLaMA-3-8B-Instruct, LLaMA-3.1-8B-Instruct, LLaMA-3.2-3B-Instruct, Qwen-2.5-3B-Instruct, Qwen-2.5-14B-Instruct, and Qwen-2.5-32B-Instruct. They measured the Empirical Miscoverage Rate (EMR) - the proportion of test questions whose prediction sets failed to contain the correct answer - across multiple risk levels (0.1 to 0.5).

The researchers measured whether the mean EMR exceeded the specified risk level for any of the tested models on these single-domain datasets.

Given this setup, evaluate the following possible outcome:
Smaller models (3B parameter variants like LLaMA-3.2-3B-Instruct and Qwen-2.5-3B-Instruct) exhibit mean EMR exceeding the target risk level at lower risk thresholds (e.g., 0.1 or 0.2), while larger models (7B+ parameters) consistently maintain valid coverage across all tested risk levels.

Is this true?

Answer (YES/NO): NO